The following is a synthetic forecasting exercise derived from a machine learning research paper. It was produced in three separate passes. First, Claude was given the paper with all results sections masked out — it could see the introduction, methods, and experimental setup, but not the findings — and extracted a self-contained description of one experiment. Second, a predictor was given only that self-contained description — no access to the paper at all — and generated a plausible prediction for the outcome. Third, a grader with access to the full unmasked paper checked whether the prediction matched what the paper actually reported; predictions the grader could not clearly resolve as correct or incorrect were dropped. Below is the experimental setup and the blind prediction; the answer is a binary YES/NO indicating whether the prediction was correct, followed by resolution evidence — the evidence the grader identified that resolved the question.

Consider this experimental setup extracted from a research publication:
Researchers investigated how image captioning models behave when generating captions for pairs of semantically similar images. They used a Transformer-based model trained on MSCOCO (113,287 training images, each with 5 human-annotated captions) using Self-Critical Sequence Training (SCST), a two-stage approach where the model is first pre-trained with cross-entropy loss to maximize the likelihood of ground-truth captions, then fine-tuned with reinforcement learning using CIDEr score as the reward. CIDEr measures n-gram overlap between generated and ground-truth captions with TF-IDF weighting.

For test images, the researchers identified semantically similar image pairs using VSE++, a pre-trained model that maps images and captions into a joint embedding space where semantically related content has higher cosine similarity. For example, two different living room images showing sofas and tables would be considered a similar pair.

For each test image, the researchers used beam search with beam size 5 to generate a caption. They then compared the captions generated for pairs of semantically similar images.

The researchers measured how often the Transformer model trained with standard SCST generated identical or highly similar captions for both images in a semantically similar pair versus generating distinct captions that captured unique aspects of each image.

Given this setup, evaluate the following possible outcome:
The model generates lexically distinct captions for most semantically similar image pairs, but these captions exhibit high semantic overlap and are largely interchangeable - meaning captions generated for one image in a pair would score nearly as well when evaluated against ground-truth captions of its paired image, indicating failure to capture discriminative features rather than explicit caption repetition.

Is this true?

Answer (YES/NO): NO